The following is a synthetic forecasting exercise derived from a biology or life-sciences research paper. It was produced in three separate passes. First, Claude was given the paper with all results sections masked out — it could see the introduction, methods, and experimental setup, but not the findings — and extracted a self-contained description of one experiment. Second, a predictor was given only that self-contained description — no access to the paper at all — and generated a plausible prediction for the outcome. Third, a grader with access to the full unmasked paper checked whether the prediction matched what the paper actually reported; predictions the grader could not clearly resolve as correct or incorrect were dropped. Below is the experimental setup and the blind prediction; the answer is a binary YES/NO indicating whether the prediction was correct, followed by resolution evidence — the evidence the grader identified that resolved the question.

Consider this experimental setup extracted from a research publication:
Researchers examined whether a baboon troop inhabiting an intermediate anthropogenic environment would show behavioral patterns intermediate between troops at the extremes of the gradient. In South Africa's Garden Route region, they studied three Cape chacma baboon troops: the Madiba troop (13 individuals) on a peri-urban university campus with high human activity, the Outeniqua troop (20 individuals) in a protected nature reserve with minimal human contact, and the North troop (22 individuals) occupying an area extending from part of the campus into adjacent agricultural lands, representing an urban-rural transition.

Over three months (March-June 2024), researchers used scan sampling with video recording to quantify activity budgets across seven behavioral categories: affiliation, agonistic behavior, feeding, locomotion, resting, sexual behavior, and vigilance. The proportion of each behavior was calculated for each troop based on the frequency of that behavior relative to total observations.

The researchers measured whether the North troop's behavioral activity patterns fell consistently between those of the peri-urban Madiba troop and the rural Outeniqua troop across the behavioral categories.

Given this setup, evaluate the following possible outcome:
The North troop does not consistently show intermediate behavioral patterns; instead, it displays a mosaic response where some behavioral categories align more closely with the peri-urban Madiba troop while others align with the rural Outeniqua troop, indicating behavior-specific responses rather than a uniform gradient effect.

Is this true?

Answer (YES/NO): NO